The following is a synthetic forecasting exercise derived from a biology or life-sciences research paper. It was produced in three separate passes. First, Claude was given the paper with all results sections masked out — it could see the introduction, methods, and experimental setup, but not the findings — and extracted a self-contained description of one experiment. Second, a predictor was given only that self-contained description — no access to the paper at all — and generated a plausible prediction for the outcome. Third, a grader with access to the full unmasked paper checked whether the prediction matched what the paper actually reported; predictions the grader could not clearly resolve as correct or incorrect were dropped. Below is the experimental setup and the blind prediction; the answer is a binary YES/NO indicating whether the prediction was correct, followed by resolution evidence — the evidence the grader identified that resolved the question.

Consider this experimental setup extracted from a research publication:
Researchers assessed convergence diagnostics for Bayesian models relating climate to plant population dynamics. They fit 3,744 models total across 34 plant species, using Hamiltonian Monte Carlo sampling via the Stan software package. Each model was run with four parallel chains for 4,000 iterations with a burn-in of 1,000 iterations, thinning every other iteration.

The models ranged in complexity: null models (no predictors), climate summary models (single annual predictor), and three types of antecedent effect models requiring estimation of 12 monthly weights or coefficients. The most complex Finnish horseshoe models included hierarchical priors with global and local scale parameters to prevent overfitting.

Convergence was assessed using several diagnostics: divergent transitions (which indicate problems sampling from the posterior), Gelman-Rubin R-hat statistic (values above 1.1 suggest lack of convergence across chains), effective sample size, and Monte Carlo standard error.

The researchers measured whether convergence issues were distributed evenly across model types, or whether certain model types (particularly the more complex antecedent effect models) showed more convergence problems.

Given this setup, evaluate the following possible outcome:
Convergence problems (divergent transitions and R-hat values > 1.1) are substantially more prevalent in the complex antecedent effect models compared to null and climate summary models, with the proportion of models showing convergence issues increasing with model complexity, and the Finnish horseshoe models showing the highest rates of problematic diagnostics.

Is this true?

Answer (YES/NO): NO